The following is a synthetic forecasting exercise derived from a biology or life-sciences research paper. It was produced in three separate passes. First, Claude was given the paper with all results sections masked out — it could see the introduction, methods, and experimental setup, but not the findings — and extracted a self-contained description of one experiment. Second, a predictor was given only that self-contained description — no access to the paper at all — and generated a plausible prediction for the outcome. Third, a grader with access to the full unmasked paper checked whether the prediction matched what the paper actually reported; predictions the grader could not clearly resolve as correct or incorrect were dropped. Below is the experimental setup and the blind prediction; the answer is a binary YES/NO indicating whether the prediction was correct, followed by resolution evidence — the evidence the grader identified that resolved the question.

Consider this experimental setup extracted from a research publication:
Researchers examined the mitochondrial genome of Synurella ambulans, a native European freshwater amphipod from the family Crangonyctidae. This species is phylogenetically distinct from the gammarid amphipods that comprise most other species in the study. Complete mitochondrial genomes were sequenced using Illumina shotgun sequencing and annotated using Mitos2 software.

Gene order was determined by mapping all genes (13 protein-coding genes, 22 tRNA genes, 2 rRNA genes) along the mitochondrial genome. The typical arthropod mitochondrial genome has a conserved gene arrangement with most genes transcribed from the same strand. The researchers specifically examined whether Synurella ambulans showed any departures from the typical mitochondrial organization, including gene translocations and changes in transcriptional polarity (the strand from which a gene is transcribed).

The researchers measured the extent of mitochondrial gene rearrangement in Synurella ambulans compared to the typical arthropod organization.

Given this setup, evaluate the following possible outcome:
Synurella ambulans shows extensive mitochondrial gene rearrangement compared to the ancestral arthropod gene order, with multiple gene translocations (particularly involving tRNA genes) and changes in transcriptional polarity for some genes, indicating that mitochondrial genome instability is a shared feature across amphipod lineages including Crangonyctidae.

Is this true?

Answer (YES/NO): NO